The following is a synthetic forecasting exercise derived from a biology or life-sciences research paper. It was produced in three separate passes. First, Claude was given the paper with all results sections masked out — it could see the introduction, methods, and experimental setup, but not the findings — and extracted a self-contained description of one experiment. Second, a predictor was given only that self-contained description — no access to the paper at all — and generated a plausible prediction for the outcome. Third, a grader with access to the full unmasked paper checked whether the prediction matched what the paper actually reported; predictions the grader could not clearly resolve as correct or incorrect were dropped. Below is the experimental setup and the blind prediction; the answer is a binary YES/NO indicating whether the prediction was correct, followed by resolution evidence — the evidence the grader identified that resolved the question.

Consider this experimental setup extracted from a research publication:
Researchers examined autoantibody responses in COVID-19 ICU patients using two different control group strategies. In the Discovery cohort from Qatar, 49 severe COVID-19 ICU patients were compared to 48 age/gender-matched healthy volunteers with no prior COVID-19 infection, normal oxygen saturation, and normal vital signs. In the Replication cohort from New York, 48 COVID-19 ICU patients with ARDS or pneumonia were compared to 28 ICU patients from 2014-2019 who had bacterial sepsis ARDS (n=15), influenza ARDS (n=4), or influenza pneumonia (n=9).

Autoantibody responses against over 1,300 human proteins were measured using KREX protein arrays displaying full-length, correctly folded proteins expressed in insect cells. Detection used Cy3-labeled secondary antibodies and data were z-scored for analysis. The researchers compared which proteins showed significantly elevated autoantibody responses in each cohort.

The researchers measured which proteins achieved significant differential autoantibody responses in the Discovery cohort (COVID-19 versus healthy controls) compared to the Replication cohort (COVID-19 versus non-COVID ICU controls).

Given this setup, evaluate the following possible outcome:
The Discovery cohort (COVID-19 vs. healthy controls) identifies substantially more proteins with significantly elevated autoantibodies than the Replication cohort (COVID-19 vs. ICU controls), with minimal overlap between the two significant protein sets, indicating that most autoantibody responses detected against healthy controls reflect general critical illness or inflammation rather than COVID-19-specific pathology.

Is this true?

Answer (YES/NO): NO